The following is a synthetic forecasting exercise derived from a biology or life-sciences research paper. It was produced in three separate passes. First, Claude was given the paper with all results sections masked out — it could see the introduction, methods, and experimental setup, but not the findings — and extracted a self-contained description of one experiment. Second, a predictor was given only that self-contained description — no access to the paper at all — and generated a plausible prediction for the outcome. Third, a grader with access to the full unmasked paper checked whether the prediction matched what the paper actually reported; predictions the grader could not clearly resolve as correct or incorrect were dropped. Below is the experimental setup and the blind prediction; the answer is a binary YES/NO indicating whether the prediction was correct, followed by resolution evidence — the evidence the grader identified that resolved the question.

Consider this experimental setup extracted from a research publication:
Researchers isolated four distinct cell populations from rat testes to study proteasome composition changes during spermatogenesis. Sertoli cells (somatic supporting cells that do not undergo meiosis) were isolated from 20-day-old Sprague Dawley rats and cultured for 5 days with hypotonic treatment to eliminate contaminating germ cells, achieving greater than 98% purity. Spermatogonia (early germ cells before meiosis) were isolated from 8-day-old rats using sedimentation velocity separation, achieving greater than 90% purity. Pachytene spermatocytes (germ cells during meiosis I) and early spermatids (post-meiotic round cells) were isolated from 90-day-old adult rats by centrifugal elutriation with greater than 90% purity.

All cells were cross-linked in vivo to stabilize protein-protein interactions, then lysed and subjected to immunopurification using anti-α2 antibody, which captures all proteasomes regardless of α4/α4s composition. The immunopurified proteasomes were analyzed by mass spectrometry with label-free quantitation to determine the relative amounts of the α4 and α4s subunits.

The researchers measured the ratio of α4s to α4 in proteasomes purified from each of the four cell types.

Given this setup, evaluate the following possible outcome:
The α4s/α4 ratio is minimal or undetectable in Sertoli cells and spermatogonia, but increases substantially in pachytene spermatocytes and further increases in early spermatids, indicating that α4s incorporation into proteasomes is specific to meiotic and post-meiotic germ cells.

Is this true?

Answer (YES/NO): NO